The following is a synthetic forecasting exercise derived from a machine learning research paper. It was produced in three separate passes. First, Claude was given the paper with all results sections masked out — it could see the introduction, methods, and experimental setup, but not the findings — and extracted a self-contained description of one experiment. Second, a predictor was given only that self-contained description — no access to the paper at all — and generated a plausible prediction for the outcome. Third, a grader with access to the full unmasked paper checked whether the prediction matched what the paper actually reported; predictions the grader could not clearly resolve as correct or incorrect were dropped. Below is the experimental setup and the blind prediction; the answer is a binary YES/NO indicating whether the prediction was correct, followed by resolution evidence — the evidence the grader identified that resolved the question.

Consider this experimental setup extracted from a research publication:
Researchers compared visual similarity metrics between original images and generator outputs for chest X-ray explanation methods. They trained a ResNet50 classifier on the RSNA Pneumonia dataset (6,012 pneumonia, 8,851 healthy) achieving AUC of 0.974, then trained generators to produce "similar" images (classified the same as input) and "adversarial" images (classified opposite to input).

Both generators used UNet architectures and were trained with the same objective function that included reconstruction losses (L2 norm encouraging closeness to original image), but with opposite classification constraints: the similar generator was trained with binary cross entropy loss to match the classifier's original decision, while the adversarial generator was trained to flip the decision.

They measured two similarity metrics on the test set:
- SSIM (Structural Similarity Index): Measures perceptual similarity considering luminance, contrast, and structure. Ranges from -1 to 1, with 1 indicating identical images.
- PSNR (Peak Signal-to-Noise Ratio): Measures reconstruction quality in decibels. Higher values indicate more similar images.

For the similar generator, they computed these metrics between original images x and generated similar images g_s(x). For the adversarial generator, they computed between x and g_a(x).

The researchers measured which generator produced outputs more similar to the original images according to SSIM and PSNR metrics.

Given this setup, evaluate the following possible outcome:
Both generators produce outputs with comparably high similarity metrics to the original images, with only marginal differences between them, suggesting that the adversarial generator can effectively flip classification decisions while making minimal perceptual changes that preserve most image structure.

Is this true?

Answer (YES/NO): YES